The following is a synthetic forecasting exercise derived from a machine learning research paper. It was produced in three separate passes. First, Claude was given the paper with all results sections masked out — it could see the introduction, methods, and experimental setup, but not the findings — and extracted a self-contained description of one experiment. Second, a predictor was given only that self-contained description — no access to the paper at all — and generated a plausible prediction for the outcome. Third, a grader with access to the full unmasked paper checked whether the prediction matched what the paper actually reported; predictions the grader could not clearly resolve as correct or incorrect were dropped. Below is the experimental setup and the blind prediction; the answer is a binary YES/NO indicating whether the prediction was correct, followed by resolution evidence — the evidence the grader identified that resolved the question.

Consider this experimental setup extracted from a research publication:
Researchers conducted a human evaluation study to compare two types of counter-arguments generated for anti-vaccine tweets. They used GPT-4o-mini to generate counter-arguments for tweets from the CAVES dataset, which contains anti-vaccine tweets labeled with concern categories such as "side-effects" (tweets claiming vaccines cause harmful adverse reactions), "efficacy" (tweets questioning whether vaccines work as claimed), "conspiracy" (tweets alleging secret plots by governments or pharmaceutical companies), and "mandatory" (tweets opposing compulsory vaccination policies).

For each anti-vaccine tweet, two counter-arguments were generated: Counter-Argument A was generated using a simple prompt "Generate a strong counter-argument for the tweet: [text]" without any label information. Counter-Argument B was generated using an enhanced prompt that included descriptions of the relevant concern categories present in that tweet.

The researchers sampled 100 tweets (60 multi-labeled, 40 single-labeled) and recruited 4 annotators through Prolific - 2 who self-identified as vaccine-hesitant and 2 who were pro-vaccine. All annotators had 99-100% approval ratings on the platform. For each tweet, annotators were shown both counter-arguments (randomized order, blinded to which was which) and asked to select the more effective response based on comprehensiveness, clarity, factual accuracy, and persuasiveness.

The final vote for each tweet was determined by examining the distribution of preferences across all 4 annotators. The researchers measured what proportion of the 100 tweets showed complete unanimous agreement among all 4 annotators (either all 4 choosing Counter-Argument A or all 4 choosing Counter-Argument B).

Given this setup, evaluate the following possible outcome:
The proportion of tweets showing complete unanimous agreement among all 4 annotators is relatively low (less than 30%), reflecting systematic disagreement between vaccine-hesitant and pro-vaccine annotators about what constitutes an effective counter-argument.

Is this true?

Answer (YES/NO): NO